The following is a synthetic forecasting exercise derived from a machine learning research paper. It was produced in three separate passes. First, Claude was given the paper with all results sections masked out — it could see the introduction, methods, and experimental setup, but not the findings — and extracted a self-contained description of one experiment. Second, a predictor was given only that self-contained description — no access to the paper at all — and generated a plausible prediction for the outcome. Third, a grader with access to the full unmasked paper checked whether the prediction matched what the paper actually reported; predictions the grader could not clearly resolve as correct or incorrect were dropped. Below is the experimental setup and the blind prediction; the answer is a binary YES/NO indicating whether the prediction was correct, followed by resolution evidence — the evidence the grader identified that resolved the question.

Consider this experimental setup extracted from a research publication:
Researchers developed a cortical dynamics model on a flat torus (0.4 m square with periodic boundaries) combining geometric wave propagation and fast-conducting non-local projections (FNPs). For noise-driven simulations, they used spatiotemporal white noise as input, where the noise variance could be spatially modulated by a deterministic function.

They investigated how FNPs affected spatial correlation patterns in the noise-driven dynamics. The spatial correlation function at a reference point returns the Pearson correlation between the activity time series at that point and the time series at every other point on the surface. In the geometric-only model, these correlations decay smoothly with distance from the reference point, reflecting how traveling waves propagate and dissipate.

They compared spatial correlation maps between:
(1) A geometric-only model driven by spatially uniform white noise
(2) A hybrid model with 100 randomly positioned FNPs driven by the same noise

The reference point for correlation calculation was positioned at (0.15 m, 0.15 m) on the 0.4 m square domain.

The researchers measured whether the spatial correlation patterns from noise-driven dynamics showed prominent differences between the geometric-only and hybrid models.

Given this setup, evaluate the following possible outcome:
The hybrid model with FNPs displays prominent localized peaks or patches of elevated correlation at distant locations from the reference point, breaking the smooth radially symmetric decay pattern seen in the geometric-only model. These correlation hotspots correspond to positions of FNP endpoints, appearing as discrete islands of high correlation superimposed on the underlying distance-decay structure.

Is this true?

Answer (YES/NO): NO